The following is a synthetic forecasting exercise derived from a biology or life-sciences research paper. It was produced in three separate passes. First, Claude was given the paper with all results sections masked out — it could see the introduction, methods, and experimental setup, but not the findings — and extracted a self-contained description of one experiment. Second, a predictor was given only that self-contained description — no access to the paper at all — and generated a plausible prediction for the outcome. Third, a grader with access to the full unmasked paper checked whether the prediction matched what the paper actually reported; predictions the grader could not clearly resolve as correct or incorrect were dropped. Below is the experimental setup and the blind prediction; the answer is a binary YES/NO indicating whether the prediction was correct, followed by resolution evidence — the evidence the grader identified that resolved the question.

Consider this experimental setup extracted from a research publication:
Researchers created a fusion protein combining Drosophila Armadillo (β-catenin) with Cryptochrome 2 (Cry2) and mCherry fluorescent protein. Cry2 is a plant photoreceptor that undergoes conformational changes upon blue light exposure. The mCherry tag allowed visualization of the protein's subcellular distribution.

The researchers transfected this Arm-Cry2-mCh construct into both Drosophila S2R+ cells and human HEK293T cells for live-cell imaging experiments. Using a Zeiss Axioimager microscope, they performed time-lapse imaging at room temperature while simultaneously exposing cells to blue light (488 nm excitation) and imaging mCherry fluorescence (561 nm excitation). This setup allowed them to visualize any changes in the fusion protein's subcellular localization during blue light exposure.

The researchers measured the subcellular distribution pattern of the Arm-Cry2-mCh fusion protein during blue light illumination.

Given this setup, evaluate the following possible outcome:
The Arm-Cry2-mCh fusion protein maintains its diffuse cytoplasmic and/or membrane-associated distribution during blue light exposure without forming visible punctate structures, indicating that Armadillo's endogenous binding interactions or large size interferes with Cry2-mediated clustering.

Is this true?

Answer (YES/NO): NO